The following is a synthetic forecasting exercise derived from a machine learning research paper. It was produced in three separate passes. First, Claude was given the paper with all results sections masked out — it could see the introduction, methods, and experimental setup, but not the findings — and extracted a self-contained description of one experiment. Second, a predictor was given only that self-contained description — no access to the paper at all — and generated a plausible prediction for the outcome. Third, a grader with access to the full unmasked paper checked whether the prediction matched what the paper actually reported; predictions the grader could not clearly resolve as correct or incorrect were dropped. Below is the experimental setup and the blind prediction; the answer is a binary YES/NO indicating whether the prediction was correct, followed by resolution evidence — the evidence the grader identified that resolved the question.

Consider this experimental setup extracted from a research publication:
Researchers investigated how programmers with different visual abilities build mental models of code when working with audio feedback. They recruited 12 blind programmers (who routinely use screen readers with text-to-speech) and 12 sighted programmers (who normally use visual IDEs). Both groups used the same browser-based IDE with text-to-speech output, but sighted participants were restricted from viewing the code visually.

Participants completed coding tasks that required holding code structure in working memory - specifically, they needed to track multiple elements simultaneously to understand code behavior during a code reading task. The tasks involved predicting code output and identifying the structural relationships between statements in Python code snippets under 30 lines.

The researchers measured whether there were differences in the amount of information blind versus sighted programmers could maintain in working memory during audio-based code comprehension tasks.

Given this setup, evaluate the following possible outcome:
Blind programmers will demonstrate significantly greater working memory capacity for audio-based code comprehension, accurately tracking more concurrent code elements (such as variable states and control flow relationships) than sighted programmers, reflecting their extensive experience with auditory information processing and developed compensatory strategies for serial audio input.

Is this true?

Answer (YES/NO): YES